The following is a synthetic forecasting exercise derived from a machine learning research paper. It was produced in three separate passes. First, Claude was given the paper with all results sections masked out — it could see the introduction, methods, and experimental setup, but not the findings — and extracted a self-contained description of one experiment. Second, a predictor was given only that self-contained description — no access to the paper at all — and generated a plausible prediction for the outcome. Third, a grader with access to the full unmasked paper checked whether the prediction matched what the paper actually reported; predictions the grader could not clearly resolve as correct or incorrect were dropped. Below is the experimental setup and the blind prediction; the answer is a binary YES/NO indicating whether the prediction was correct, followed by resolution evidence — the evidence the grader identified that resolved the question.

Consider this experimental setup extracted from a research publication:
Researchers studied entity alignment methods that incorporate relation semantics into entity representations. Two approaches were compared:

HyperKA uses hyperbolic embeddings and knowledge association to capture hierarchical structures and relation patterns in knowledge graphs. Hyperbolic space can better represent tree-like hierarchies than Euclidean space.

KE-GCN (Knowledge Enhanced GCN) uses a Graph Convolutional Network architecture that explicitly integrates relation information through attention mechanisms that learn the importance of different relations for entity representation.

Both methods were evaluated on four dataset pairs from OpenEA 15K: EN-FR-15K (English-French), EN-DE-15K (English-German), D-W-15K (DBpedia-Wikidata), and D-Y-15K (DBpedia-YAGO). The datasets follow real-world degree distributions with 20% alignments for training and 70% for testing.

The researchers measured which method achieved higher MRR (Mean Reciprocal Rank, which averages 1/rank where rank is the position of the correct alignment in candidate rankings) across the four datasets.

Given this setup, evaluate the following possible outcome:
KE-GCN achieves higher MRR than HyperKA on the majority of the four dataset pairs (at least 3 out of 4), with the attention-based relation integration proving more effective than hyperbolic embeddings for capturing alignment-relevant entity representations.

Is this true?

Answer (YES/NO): YES